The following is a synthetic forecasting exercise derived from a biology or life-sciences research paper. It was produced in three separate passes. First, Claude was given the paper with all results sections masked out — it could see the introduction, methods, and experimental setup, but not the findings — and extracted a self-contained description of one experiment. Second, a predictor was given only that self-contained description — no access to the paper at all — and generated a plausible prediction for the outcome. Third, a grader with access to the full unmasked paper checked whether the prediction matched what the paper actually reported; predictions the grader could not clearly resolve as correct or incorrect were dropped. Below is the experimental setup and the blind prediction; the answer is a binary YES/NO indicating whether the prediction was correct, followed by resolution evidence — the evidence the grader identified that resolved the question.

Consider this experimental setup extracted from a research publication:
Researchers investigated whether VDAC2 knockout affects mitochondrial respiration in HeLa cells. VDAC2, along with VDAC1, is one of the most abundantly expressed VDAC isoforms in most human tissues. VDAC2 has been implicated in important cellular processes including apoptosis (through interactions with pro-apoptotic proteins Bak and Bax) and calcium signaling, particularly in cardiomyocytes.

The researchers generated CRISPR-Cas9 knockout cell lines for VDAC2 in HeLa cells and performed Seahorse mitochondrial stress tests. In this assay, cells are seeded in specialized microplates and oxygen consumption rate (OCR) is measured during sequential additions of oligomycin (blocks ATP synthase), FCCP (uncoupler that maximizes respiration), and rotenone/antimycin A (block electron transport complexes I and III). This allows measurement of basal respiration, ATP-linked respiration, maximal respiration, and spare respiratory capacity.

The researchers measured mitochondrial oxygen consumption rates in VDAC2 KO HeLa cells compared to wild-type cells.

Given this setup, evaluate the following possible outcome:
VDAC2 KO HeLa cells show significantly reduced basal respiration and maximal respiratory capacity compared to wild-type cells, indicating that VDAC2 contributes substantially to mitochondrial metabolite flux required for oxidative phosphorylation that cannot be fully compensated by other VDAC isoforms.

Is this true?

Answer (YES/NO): NO